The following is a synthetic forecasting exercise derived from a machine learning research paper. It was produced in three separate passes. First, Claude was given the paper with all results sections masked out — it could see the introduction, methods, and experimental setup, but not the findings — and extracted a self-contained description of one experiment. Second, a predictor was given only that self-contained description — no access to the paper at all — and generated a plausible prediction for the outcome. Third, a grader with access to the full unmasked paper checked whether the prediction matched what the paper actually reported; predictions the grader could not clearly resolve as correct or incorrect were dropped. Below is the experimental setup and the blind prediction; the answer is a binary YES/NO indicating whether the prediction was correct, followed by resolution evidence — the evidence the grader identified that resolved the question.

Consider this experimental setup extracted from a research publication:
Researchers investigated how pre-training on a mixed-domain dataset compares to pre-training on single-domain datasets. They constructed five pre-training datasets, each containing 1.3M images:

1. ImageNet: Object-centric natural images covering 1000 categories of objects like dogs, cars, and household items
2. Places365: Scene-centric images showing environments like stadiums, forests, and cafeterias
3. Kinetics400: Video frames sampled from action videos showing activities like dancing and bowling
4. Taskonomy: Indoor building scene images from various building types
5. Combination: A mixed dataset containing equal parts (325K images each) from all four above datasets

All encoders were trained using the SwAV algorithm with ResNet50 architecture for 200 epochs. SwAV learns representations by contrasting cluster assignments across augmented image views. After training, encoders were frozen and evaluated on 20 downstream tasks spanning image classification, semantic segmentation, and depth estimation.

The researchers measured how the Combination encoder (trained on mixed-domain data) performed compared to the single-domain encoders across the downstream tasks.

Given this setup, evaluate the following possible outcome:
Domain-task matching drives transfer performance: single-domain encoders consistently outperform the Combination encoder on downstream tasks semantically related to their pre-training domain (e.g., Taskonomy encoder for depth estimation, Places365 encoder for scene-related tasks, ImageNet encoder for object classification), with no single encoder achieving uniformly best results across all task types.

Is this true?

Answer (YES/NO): YES